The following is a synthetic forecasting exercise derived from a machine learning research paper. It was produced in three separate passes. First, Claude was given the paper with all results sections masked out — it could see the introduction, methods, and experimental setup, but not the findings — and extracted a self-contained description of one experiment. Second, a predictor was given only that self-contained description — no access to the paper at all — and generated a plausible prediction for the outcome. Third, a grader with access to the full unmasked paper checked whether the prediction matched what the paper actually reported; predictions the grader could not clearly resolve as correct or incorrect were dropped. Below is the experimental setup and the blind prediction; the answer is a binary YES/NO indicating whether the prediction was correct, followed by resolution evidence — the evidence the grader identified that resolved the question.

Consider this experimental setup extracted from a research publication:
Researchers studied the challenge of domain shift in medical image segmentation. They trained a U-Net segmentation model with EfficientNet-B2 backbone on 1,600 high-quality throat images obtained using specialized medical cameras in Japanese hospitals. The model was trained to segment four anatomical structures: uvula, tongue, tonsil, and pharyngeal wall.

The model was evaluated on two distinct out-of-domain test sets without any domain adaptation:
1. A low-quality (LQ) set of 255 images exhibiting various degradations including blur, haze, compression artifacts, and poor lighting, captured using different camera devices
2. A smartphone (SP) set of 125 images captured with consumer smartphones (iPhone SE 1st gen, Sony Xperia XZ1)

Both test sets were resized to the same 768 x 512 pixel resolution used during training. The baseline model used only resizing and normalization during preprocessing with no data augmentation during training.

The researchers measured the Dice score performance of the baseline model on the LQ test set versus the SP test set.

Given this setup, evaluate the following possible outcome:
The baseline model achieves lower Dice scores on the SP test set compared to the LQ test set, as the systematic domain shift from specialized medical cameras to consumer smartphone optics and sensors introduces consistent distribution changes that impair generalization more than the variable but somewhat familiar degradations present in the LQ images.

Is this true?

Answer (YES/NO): NO